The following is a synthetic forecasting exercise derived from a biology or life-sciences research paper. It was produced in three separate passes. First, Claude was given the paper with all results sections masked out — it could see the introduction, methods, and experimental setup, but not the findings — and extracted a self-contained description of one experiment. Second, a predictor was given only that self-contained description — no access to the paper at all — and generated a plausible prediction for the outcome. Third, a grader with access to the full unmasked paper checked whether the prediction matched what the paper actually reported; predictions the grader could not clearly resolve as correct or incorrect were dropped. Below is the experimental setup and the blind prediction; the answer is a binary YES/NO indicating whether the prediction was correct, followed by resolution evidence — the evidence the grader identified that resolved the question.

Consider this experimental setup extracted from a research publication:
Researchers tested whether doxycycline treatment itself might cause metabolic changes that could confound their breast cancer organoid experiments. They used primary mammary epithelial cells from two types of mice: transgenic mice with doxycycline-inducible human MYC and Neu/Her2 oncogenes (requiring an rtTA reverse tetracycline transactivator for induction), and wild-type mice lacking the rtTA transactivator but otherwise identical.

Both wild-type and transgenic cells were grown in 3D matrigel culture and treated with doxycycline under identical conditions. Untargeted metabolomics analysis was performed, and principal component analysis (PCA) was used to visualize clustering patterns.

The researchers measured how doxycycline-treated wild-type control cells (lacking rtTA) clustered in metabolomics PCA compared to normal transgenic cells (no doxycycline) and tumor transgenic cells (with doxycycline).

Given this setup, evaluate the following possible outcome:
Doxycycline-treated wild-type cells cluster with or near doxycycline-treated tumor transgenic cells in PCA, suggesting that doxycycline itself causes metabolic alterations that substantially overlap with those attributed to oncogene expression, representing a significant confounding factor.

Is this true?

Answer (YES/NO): NO